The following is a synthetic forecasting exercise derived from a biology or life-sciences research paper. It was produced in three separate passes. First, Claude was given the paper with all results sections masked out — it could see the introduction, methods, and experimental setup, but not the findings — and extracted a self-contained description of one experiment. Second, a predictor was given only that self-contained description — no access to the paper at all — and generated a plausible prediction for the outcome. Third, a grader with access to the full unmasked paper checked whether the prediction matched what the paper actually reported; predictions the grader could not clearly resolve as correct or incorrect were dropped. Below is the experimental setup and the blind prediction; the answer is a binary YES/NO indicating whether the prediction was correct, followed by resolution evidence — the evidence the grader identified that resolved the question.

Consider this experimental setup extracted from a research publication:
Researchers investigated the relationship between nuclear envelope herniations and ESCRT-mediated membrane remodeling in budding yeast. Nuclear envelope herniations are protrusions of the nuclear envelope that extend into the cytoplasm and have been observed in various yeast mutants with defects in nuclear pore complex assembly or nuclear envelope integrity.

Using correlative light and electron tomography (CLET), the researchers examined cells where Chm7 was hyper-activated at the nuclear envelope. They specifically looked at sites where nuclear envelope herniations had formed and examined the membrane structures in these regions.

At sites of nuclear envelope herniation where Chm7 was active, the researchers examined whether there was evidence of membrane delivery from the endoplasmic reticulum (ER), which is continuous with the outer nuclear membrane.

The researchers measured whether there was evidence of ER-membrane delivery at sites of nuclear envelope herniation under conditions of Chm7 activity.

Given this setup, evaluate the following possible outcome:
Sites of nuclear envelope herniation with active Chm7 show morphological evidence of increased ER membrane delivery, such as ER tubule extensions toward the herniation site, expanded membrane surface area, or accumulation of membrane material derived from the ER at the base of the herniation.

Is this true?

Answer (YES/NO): YES